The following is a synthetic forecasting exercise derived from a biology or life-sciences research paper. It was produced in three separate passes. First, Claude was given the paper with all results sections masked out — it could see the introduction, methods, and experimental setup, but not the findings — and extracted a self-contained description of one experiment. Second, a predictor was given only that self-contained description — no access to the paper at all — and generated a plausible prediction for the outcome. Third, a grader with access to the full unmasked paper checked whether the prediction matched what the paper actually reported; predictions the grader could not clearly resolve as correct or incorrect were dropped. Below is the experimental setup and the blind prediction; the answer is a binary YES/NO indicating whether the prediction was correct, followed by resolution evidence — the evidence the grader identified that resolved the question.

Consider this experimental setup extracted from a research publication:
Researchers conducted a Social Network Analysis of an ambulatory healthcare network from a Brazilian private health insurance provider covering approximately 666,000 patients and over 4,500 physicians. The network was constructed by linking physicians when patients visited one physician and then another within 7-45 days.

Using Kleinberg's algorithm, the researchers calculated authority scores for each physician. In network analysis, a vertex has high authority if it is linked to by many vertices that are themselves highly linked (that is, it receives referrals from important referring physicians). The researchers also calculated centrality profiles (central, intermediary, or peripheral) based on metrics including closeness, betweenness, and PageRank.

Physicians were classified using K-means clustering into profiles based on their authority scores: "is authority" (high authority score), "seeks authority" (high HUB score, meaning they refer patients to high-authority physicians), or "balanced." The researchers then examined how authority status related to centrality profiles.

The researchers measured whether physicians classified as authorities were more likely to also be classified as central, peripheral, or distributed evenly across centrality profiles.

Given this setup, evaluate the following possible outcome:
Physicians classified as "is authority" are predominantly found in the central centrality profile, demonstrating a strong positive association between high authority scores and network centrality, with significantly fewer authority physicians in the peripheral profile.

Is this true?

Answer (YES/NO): YES